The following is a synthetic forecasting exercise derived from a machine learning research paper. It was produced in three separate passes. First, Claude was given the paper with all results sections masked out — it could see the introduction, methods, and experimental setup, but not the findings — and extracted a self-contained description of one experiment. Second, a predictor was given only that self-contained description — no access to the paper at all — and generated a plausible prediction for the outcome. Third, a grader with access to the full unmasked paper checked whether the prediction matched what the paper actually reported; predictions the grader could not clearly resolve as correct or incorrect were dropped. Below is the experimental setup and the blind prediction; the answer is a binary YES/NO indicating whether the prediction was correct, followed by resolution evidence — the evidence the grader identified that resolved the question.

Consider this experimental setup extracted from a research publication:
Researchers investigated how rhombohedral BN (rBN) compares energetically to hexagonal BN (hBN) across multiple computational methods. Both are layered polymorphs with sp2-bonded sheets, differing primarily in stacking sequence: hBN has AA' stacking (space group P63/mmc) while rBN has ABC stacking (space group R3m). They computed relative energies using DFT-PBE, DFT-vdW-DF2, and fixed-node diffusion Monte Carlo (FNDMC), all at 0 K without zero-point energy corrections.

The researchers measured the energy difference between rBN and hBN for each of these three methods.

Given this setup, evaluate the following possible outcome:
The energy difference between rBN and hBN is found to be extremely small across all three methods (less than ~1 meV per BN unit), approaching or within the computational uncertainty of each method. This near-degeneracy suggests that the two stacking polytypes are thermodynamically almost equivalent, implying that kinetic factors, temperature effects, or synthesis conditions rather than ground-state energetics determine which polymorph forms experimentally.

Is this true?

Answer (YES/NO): NO